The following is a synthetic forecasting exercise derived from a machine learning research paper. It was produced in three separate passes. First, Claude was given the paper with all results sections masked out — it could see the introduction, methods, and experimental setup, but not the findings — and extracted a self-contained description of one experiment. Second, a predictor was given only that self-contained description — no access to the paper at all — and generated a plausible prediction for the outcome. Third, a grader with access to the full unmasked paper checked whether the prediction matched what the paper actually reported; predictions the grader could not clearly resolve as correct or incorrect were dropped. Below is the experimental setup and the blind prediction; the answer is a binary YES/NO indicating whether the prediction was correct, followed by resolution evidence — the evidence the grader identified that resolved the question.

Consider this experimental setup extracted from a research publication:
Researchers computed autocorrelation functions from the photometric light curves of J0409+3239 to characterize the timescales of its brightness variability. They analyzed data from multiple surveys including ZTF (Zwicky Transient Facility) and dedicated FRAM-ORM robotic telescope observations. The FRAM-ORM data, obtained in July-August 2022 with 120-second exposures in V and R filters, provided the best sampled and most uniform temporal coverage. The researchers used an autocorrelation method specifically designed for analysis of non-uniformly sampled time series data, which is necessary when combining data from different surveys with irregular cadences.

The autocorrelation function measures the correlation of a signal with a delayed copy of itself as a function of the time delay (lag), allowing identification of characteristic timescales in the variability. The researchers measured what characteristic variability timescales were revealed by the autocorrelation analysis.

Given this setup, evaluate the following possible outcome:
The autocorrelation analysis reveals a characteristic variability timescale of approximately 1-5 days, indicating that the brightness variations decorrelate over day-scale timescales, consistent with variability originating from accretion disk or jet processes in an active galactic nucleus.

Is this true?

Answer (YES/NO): NO